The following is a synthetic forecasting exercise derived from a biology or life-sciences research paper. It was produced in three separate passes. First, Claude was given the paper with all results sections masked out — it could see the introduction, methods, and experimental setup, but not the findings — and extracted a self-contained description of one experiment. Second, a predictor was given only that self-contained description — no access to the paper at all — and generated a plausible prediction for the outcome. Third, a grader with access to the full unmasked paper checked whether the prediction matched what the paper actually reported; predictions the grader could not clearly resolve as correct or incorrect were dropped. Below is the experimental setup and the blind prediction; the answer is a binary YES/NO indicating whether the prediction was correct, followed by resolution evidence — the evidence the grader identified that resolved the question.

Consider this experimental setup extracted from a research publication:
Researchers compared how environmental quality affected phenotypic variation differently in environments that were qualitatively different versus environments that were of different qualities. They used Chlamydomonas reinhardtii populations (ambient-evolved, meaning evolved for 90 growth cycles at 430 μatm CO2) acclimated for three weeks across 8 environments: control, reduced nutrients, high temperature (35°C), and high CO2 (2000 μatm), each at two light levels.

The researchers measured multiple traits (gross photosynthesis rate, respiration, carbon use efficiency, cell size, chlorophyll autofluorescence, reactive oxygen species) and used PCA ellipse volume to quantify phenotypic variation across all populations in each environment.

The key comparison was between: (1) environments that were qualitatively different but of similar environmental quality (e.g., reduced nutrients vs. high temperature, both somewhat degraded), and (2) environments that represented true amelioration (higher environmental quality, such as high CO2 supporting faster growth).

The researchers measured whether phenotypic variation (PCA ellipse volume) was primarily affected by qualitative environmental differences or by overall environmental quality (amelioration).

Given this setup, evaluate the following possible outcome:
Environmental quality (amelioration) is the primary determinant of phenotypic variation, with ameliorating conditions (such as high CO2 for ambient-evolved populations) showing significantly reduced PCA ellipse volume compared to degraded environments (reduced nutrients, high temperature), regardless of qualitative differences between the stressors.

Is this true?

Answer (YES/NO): NO